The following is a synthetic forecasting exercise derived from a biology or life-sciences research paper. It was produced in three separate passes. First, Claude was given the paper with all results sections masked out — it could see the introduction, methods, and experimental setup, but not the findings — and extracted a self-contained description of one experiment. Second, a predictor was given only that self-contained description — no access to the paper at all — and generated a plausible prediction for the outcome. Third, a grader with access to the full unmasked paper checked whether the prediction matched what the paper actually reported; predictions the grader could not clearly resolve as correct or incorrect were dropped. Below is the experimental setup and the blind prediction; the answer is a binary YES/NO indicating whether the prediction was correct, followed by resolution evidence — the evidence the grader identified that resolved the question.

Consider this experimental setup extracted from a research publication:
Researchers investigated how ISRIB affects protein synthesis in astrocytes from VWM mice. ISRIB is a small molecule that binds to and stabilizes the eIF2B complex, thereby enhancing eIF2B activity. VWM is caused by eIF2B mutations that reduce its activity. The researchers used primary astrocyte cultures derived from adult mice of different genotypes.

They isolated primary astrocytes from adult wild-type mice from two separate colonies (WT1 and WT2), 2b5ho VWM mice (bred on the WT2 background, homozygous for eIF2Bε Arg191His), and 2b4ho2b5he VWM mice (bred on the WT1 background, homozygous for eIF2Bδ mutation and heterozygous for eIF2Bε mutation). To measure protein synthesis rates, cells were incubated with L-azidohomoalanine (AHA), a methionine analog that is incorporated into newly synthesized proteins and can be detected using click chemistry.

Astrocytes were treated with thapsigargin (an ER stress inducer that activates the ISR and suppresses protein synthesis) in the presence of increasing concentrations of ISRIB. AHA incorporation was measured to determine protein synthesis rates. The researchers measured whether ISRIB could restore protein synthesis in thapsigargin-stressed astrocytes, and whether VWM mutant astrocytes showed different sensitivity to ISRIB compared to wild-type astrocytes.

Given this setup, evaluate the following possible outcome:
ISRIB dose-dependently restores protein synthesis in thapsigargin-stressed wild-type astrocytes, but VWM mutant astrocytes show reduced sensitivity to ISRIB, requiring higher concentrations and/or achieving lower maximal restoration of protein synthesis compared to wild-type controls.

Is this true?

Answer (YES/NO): NO